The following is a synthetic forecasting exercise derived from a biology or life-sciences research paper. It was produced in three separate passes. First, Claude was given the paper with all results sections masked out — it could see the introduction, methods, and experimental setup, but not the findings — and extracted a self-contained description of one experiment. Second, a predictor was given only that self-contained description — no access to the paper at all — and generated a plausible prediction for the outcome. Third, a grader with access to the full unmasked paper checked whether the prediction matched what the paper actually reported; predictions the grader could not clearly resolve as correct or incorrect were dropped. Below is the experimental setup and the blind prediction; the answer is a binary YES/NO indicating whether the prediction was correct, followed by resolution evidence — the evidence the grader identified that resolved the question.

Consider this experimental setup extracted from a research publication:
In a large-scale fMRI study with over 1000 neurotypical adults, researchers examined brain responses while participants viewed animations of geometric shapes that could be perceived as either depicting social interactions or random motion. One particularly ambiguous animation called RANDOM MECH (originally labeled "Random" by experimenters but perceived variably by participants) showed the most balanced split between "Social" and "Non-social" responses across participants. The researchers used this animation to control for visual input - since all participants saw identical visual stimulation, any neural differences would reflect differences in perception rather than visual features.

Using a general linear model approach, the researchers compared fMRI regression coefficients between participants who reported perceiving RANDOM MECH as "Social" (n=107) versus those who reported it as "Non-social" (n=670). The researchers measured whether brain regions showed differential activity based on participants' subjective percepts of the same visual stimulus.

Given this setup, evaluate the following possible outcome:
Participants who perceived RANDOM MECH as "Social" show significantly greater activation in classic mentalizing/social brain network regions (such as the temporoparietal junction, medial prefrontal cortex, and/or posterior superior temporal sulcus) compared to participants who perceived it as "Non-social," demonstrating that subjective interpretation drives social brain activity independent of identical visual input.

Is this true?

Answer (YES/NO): YES